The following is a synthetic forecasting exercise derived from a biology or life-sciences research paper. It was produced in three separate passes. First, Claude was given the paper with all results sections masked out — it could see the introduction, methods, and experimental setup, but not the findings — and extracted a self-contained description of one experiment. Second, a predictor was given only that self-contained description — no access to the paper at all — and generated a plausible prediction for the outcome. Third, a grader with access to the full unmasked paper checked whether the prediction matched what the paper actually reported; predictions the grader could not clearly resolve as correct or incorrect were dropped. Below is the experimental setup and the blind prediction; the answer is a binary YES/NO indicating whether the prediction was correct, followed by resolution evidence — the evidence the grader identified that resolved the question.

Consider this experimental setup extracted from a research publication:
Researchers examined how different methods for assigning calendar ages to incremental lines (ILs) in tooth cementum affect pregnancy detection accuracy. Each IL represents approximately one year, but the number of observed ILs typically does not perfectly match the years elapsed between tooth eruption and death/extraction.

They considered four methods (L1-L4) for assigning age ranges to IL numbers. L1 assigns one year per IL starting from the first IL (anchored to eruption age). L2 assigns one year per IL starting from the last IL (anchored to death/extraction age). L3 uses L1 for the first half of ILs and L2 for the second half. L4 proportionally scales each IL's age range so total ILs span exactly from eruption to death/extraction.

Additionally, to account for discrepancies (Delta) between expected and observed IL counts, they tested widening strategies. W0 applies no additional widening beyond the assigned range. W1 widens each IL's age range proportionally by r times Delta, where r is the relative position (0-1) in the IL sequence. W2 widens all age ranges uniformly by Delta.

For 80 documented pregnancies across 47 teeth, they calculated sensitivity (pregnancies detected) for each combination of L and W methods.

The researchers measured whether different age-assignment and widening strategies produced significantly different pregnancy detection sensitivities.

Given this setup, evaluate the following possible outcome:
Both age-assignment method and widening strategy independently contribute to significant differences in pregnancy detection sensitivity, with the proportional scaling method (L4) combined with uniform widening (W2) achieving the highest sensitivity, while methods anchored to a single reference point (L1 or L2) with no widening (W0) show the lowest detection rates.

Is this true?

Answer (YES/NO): NO